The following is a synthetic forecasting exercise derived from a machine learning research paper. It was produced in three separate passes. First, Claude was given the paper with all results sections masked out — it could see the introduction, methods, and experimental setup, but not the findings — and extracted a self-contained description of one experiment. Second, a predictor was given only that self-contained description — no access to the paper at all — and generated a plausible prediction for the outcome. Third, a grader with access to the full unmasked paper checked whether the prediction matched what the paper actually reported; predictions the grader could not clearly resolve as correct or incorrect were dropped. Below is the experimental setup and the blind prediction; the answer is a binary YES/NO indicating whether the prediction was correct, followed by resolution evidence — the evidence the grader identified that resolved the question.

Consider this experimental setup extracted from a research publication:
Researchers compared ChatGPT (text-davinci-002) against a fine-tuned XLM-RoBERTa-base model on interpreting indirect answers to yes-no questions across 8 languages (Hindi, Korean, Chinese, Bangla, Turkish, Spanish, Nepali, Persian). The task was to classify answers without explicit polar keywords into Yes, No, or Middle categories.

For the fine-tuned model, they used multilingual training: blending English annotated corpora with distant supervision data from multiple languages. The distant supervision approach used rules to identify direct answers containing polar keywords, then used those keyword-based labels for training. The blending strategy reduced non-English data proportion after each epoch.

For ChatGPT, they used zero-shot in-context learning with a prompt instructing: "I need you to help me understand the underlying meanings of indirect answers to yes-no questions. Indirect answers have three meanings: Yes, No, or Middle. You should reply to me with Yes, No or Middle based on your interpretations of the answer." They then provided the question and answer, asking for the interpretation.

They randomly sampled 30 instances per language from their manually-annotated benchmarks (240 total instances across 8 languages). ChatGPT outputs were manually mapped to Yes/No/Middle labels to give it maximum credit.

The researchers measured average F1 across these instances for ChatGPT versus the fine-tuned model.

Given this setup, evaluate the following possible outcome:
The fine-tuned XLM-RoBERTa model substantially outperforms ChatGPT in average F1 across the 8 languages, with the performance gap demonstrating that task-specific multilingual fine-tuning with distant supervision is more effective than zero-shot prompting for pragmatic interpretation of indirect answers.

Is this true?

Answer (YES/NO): YES